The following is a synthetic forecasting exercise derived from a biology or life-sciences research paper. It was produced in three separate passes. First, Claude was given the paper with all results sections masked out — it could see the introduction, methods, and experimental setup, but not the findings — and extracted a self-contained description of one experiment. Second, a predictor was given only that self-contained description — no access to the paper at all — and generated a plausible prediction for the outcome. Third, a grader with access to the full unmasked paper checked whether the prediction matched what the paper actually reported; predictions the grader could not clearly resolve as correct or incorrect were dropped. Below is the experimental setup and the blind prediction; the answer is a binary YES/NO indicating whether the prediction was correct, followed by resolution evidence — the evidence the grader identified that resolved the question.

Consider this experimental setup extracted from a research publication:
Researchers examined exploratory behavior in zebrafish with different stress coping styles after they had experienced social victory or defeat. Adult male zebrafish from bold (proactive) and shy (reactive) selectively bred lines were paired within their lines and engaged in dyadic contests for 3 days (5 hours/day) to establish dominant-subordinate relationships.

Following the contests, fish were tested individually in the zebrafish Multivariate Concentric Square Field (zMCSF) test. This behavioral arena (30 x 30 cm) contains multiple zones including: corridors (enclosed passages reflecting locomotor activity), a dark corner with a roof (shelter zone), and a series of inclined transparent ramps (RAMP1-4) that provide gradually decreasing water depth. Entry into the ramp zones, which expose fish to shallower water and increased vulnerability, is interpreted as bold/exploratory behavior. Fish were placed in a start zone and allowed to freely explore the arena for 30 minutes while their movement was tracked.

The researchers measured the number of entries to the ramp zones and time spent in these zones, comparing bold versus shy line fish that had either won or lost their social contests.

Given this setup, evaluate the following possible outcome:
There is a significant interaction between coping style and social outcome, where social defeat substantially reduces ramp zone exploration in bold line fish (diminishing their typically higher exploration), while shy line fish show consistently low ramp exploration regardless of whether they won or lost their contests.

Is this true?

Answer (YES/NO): NO